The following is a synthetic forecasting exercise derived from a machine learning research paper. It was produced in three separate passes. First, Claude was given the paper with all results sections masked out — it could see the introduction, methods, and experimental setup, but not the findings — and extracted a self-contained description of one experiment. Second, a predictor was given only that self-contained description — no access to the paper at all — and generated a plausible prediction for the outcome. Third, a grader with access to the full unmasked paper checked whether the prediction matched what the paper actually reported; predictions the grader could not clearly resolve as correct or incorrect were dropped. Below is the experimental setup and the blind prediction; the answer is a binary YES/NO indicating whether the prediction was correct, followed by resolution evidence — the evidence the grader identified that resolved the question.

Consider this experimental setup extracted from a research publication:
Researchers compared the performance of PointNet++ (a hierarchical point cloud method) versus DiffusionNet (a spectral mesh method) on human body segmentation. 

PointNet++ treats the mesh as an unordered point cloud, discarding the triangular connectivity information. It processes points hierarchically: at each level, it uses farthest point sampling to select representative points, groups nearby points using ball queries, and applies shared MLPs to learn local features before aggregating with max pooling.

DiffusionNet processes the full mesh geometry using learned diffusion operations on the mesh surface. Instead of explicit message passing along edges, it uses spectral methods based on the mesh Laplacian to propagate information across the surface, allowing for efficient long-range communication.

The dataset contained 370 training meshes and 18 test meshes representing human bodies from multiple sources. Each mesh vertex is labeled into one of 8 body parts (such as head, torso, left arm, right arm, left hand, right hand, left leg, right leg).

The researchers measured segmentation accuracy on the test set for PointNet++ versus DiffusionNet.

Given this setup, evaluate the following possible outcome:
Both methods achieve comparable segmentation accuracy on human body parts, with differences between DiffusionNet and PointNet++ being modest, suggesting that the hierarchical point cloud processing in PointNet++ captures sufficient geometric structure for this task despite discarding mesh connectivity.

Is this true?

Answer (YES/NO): NO